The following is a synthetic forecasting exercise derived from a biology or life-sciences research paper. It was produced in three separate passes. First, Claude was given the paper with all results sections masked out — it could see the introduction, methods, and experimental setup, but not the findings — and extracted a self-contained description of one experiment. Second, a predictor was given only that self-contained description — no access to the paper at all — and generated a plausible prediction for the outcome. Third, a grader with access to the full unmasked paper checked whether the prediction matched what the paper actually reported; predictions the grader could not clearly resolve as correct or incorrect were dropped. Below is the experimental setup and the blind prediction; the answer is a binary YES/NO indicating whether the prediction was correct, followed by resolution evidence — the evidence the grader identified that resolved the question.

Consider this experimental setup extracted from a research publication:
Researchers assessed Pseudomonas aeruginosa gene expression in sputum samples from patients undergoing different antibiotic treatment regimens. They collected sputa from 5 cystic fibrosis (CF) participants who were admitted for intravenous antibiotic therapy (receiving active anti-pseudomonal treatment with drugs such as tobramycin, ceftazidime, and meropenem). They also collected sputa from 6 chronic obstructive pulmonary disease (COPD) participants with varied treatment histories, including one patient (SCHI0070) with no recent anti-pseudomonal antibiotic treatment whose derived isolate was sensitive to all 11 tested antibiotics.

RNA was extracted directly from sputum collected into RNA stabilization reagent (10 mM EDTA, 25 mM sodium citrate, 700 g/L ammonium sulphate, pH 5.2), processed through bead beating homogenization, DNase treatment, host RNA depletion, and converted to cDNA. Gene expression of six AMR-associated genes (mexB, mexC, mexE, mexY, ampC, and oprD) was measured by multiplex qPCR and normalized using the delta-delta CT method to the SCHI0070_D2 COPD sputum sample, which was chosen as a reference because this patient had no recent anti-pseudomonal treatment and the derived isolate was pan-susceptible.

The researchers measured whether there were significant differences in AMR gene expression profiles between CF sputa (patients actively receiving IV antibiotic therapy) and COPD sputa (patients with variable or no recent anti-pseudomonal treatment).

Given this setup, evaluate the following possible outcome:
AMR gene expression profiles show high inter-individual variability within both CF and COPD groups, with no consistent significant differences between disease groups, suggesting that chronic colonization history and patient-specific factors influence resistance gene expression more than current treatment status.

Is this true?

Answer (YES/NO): NO